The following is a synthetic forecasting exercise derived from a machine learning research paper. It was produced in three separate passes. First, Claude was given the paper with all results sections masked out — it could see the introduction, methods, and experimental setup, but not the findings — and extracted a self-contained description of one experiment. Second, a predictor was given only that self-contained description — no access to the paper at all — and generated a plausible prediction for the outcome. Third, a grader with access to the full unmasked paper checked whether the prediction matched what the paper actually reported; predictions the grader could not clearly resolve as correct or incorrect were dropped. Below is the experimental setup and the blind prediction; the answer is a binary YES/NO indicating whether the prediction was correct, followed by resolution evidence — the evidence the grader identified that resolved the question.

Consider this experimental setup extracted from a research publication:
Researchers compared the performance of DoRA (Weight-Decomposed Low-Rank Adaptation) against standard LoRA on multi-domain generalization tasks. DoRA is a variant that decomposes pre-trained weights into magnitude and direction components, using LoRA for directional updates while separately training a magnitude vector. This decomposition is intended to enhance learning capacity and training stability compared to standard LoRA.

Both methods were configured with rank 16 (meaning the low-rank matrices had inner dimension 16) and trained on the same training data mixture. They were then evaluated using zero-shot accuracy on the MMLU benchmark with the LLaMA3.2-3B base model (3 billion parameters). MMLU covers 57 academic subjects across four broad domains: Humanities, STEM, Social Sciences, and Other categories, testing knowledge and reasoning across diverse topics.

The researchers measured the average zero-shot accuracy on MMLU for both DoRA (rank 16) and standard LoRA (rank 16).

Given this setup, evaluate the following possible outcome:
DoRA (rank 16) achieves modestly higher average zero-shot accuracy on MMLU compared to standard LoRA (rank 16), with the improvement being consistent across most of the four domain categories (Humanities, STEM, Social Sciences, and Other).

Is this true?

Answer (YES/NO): NO